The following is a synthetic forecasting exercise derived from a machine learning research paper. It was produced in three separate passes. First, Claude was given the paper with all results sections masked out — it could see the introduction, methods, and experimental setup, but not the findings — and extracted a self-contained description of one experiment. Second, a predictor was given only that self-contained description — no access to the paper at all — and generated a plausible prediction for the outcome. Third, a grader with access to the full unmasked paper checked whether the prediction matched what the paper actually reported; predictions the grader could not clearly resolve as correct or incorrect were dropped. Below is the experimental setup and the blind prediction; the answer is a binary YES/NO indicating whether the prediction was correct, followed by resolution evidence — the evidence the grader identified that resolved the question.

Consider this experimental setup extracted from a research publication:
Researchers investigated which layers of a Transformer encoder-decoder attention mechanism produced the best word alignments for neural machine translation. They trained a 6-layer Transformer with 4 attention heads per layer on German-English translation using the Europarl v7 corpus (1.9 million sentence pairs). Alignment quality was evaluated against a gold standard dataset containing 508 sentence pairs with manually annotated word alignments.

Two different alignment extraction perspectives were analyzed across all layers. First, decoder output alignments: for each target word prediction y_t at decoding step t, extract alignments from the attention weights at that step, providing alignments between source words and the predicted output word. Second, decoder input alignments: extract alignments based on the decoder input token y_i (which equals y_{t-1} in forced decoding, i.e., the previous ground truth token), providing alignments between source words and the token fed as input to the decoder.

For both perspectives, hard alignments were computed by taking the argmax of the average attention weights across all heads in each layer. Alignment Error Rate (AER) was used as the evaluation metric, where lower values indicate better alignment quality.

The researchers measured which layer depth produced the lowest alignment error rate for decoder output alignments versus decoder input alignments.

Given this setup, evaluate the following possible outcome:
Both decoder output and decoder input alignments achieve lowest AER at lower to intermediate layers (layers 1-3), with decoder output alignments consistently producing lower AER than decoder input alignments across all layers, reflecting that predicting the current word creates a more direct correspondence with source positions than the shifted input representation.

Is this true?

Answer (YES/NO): NO